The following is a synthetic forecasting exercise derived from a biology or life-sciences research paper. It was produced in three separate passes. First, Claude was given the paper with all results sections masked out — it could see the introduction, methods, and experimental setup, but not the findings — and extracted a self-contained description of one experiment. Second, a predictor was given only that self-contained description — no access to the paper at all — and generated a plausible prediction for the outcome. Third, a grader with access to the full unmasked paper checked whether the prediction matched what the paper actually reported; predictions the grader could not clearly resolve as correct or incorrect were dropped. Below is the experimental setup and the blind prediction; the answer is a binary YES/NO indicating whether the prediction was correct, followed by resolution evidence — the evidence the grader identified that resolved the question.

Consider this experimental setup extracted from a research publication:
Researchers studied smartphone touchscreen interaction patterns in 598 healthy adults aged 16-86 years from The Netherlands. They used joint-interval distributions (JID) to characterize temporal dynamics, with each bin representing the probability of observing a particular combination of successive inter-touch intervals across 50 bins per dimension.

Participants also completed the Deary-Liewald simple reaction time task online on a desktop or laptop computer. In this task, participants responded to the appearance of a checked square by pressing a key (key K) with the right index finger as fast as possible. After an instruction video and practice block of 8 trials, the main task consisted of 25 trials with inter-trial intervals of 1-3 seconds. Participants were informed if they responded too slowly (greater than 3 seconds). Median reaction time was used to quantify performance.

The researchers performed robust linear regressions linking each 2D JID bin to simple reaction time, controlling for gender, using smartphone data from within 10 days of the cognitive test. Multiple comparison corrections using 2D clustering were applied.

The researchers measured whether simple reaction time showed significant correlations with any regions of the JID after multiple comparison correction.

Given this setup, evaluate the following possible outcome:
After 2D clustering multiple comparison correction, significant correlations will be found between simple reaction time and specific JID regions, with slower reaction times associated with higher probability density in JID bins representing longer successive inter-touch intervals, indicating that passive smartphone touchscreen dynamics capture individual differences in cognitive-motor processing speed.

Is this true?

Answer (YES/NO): NO